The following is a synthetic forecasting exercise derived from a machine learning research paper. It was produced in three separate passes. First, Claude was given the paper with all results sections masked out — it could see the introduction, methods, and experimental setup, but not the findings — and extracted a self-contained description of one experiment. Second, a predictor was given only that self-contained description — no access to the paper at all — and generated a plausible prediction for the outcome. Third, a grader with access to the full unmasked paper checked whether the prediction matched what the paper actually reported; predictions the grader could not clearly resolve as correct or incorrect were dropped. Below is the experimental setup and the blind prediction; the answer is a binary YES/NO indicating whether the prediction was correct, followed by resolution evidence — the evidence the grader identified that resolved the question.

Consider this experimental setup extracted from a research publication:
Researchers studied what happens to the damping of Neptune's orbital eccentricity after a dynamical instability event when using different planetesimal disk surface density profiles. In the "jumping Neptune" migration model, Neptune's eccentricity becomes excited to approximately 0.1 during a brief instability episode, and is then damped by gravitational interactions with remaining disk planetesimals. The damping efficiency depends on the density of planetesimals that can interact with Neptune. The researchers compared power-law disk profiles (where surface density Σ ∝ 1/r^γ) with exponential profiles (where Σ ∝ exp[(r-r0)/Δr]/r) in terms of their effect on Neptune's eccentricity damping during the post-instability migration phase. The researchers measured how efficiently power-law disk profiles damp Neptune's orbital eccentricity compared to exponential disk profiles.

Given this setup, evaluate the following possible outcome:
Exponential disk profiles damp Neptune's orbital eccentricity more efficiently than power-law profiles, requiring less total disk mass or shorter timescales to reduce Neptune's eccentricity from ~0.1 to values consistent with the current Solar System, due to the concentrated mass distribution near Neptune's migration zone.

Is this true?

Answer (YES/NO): NO